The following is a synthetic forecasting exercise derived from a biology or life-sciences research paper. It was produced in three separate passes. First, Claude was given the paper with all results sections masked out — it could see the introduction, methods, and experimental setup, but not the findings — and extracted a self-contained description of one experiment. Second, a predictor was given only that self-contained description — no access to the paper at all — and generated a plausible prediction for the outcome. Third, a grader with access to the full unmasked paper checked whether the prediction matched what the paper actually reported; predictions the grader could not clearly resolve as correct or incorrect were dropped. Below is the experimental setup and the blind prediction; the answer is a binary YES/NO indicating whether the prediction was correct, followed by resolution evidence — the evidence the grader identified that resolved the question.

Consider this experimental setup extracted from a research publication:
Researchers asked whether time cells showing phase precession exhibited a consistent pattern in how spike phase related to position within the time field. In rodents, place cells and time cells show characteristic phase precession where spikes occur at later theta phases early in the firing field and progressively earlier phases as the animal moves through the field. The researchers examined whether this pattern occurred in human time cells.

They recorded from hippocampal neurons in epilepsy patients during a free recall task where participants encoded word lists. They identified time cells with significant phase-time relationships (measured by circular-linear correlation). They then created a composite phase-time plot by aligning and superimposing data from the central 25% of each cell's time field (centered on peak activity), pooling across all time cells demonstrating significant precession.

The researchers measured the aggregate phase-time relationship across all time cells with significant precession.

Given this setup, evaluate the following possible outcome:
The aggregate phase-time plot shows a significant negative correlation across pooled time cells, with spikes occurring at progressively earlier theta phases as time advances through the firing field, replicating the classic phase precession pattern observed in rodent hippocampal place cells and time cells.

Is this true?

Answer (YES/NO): YES